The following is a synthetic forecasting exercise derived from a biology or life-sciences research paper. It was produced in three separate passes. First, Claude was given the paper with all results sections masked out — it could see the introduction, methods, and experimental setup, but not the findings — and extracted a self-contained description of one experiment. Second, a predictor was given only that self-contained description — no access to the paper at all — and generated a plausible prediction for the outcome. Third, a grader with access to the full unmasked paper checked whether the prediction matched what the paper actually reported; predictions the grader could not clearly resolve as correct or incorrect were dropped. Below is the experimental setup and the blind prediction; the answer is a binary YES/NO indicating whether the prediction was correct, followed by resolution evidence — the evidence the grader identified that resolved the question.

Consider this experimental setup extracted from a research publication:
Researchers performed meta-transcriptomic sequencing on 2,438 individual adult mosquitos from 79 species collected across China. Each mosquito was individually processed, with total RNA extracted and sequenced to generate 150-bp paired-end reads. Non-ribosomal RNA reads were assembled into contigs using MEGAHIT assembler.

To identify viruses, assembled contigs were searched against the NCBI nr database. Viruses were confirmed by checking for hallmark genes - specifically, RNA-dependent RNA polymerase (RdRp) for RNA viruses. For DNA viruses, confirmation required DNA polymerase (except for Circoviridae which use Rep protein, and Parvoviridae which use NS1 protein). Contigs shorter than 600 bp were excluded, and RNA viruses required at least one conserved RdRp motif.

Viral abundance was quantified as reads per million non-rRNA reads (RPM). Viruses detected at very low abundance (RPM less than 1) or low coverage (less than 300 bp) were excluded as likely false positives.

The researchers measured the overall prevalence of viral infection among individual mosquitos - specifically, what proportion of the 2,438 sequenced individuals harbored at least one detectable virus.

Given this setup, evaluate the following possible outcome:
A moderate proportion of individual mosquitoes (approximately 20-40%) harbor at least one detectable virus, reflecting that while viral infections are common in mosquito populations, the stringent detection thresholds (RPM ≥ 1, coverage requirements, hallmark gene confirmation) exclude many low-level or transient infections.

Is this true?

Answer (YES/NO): NO